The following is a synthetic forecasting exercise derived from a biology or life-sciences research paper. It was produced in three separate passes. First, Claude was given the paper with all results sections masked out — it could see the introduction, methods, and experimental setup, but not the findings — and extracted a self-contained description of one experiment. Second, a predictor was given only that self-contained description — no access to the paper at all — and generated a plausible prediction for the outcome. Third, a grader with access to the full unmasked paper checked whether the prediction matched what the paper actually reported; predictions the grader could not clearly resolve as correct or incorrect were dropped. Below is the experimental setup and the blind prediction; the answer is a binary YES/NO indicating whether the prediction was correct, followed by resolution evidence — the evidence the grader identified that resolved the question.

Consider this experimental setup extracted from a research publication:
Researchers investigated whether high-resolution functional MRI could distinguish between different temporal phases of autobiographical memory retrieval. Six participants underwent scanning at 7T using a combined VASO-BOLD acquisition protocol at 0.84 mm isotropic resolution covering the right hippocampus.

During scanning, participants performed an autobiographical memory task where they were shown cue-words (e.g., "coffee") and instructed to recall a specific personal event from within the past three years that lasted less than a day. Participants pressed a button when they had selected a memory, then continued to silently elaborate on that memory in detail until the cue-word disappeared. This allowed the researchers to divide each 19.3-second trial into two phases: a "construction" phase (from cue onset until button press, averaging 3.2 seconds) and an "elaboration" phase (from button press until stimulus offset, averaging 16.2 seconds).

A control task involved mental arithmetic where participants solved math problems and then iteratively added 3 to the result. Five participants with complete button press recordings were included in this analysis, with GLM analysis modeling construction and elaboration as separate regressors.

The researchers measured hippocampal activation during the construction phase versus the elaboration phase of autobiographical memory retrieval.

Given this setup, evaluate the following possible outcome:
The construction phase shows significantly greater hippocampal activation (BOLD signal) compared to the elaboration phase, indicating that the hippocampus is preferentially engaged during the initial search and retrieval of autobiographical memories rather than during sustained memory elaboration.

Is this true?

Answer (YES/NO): NO